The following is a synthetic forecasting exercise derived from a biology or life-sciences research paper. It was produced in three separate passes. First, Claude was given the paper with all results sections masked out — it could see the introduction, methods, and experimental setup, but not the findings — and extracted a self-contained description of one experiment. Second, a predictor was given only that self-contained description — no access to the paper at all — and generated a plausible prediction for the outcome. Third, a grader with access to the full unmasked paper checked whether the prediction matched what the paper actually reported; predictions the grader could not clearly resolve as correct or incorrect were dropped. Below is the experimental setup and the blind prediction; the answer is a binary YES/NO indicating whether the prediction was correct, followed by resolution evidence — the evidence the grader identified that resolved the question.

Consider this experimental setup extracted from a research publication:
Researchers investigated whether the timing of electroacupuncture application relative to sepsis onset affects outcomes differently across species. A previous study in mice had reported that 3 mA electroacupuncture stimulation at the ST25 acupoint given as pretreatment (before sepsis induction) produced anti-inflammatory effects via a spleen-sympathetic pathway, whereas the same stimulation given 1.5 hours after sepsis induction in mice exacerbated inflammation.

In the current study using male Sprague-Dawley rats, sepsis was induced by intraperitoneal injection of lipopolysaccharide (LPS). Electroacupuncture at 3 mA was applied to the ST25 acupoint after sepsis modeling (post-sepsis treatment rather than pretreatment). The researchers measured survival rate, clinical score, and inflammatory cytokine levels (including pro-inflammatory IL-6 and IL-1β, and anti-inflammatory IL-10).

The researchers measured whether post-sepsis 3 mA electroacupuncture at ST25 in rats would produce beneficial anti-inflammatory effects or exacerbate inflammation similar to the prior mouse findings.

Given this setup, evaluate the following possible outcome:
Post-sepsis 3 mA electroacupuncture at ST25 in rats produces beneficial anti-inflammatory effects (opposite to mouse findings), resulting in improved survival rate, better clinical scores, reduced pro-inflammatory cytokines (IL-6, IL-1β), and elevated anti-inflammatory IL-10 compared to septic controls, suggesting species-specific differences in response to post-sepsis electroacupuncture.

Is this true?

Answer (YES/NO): YES